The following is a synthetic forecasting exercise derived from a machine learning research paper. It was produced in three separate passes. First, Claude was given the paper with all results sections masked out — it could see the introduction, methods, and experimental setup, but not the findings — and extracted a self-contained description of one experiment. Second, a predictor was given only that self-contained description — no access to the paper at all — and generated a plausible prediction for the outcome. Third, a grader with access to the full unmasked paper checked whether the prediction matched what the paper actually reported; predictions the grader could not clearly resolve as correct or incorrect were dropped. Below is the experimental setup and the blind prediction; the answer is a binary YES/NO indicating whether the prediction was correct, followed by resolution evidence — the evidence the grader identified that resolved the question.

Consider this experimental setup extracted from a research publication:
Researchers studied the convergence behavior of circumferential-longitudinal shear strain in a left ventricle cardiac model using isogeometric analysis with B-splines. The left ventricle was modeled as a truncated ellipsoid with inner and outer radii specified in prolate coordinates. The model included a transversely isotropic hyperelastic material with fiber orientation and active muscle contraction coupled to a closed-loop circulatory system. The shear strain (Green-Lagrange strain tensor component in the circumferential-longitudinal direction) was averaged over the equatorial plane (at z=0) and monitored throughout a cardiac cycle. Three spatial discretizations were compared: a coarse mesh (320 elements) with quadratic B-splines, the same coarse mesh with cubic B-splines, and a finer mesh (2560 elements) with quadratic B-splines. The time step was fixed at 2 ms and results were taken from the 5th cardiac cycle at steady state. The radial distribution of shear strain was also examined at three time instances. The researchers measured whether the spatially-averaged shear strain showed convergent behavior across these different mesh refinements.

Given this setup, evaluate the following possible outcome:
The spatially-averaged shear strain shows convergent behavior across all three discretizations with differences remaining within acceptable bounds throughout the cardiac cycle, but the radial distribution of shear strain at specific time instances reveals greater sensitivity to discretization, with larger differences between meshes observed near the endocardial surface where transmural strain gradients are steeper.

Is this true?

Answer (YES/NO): NO